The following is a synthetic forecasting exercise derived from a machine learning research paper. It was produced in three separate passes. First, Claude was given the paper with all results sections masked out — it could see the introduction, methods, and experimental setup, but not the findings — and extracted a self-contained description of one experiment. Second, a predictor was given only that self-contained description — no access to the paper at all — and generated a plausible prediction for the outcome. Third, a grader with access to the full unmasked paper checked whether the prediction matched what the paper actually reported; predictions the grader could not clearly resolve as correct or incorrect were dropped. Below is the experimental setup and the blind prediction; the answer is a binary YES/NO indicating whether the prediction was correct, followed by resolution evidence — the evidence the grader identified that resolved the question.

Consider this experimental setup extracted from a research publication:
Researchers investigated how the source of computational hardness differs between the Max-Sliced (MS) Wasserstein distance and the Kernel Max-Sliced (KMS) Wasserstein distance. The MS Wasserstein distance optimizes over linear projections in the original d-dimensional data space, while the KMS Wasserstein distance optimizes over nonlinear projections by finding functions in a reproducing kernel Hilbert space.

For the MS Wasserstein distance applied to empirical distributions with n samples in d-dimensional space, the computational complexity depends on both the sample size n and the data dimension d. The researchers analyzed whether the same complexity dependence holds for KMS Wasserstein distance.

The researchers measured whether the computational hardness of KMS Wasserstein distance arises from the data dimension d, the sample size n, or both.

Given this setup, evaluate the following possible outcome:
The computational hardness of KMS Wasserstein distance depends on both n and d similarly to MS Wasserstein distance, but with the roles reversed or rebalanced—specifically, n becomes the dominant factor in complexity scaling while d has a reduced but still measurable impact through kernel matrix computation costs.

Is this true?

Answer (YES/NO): NO